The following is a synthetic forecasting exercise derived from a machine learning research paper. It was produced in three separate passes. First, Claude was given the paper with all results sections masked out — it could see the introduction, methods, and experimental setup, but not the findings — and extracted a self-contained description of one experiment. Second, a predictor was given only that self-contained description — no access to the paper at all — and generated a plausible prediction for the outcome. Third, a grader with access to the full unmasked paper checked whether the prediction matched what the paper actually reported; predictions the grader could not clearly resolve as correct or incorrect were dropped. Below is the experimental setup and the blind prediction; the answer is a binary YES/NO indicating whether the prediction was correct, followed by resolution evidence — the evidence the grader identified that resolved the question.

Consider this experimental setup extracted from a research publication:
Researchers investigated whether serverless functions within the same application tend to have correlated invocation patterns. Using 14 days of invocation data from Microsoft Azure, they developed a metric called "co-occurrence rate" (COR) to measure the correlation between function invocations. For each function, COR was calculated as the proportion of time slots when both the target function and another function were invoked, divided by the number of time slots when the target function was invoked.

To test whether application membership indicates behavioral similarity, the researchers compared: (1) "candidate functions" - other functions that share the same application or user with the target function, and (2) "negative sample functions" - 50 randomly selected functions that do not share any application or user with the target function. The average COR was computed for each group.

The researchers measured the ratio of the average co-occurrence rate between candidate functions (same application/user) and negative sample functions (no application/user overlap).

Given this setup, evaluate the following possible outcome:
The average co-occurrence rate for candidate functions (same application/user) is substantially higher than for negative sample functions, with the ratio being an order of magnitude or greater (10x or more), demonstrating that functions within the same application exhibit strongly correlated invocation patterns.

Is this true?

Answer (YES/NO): NO